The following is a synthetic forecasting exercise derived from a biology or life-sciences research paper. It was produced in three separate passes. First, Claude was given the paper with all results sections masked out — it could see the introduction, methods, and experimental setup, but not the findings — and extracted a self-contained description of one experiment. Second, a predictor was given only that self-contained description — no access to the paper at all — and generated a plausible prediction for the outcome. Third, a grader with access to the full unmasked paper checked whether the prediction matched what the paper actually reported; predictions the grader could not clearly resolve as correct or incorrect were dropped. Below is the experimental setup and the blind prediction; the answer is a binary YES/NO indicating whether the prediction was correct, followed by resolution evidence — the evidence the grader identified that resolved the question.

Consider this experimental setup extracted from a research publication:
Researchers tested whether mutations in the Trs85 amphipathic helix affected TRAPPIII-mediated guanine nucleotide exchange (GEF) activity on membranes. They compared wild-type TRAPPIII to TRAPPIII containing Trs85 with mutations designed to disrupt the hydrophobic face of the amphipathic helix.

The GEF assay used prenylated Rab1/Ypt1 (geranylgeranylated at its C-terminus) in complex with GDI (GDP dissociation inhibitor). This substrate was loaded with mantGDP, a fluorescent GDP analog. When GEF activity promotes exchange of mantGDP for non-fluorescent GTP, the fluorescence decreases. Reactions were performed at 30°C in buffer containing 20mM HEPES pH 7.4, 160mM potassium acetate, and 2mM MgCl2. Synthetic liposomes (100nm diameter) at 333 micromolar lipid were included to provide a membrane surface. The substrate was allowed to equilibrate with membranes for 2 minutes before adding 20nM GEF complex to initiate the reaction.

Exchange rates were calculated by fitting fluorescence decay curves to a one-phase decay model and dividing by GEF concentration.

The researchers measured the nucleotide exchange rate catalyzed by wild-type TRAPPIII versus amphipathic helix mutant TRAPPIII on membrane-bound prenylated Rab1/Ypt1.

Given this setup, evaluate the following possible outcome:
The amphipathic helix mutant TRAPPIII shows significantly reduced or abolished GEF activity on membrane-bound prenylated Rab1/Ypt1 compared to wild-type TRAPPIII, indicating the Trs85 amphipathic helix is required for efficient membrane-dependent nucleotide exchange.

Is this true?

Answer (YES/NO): YES